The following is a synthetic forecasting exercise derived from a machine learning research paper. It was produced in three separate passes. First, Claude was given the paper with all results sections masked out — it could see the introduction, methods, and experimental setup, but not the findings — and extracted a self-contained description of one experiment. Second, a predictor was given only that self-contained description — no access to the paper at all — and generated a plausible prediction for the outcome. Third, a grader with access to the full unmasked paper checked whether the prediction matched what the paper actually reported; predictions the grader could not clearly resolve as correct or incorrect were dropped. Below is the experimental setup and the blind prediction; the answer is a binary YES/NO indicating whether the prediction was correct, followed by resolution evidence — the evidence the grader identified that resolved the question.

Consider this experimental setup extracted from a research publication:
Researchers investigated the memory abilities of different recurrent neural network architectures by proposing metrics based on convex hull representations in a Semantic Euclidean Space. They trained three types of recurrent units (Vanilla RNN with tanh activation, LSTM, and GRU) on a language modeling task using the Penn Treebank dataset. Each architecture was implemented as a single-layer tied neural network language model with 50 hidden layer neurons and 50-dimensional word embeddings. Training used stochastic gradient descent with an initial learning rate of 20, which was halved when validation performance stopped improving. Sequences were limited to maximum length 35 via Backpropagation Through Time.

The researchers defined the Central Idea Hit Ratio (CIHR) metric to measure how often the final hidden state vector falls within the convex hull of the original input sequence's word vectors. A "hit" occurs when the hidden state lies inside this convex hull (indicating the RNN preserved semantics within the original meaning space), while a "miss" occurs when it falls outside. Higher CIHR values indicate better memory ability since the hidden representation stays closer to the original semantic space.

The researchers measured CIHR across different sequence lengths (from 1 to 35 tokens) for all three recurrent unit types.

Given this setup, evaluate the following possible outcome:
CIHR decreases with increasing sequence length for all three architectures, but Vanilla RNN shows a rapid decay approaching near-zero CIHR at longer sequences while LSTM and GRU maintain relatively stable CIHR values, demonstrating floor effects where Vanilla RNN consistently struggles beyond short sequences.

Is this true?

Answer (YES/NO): NO